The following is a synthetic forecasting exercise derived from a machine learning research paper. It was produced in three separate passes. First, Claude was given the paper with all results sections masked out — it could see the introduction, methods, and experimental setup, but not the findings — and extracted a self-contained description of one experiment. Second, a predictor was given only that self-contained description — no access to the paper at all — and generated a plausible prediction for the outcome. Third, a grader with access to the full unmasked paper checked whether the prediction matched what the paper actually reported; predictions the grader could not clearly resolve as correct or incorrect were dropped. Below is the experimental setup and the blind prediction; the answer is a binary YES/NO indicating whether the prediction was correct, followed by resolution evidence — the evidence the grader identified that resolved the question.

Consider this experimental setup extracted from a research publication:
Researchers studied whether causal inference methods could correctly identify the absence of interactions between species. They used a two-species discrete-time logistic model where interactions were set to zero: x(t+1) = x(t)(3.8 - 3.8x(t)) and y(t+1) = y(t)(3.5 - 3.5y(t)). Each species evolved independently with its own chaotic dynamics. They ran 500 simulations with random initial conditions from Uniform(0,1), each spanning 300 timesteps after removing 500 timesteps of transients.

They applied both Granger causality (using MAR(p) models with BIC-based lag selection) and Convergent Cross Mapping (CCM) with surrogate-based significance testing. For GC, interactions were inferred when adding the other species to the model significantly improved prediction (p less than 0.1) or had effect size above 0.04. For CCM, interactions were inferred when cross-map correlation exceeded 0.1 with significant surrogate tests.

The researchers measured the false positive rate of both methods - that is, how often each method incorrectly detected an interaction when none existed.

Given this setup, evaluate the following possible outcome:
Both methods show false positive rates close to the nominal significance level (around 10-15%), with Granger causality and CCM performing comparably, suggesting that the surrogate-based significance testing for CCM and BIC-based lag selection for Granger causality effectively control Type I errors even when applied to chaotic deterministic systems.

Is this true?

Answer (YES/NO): NO